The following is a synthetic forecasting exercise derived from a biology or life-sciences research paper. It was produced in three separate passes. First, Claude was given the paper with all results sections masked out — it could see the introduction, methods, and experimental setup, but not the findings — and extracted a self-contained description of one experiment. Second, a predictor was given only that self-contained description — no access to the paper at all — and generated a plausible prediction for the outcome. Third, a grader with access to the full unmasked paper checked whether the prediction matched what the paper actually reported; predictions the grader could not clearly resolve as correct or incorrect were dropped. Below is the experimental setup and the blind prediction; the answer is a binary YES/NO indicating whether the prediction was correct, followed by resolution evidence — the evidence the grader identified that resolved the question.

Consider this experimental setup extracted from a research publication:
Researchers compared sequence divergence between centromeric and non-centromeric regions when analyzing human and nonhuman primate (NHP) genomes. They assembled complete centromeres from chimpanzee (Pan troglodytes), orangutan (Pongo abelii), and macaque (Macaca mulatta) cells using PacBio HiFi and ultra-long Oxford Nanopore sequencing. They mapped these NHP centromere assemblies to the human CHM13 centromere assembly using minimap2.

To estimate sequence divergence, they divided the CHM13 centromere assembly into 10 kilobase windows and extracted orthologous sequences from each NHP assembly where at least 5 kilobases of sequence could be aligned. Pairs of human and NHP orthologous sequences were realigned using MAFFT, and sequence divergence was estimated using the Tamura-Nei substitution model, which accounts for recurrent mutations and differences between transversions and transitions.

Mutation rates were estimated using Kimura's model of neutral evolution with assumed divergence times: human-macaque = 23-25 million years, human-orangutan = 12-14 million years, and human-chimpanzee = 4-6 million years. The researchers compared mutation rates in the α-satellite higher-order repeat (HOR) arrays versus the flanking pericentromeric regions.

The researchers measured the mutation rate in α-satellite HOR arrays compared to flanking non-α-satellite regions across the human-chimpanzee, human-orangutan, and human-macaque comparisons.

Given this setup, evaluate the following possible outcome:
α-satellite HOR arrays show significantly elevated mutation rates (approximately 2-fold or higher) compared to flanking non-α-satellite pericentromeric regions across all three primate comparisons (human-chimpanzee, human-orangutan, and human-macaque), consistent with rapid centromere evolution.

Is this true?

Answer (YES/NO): NO